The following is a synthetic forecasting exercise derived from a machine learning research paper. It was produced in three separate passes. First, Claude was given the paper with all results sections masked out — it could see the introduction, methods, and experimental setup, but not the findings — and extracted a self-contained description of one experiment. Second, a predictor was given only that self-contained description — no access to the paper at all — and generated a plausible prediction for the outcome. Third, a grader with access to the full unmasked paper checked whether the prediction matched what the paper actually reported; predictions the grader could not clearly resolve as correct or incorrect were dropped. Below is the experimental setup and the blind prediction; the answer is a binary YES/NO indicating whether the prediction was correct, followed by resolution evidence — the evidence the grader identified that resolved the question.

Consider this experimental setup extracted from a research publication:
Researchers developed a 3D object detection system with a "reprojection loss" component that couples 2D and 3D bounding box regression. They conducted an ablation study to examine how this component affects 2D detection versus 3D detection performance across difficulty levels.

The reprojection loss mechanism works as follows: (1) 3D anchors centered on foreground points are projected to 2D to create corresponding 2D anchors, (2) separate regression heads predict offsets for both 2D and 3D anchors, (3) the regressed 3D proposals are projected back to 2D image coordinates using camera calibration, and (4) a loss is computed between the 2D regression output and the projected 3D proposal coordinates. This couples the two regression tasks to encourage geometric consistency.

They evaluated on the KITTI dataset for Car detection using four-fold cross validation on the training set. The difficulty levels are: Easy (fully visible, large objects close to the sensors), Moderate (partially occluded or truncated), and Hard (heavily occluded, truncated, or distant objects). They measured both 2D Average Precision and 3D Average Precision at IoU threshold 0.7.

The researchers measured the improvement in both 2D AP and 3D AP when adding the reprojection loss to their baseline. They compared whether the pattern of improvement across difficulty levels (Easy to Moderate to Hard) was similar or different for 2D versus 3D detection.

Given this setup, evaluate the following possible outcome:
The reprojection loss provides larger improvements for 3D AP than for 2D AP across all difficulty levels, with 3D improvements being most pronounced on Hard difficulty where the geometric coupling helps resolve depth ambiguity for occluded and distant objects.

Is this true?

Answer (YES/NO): NO